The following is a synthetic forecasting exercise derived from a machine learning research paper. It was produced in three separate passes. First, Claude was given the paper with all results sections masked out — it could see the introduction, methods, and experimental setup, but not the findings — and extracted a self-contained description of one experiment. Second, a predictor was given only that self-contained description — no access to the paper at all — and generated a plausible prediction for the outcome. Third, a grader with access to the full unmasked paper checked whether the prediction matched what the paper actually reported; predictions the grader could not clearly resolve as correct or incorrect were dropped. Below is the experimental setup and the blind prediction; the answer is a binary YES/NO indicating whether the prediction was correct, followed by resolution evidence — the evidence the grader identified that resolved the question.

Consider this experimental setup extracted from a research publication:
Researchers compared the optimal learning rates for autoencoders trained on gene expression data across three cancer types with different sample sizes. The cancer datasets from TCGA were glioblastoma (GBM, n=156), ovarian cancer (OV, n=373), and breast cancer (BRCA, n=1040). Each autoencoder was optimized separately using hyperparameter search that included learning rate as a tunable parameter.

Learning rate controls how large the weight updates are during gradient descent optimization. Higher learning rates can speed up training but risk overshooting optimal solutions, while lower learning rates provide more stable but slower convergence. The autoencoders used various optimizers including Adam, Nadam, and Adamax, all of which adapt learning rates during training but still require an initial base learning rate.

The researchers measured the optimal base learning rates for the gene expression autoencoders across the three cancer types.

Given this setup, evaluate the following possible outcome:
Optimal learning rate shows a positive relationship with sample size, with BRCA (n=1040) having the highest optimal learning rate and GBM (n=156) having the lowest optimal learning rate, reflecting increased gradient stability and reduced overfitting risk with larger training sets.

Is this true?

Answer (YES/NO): NO